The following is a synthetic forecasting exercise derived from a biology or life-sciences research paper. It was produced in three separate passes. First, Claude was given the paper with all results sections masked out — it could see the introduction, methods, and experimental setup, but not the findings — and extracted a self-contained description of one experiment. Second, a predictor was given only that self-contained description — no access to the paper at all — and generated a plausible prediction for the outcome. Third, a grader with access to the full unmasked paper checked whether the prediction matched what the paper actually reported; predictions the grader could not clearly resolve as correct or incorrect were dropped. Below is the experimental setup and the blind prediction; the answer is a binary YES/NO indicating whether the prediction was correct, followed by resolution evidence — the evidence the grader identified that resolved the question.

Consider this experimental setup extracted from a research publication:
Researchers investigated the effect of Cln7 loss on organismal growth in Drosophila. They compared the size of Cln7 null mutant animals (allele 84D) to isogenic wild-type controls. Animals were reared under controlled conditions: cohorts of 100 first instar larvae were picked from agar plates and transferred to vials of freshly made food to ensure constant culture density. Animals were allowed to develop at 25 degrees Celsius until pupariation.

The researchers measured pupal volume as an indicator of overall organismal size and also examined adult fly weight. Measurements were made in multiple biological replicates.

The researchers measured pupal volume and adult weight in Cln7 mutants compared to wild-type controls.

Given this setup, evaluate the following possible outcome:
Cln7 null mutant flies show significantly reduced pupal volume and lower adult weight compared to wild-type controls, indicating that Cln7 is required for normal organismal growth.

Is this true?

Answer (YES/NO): NO